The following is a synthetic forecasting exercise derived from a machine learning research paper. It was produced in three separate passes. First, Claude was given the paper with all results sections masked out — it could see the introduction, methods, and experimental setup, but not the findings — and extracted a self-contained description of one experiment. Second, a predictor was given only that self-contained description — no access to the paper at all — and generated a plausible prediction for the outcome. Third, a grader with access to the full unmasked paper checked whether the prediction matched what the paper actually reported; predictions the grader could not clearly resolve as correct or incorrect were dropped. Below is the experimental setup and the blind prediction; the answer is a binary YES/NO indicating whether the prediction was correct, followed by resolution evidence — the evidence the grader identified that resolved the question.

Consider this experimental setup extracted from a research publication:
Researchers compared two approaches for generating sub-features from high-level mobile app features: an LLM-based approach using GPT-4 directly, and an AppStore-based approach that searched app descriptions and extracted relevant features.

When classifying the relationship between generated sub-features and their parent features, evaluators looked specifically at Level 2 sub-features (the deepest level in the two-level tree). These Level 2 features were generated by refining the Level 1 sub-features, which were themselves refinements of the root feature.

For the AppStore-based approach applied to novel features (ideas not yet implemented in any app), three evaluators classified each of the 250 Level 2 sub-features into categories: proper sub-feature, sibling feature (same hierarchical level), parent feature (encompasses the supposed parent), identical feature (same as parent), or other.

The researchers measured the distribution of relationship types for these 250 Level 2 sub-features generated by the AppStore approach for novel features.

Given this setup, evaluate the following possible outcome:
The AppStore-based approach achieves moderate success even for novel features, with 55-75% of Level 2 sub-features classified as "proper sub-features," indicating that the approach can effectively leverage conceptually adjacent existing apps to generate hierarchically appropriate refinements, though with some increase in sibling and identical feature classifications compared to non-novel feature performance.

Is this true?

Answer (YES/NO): NO